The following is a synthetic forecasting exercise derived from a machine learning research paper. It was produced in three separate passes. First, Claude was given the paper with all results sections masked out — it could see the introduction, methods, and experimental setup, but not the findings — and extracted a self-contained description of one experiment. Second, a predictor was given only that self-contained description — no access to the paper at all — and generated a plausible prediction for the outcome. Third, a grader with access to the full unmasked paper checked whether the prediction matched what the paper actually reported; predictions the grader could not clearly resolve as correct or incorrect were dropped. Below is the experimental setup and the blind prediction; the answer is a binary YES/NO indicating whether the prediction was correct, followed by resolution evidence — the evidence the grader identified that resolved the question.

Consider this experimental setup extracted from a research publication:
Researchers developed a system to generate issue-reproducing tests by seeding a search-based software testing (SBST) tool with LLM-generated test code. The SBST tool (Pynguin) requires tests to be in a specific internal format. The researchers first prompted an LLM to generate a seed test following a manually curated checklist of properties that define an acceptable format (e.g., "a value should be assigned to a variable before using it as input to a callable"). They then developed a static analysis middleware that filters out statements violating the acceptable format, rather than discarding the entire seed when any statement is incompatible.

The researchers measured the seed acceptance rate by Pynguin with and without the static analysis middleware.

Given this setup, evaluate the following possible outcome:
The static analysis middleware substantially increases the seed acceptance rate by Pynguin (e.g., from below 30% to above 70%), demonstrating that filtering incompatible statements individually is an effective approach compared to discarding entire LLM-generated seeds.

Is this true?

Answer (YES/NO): NO